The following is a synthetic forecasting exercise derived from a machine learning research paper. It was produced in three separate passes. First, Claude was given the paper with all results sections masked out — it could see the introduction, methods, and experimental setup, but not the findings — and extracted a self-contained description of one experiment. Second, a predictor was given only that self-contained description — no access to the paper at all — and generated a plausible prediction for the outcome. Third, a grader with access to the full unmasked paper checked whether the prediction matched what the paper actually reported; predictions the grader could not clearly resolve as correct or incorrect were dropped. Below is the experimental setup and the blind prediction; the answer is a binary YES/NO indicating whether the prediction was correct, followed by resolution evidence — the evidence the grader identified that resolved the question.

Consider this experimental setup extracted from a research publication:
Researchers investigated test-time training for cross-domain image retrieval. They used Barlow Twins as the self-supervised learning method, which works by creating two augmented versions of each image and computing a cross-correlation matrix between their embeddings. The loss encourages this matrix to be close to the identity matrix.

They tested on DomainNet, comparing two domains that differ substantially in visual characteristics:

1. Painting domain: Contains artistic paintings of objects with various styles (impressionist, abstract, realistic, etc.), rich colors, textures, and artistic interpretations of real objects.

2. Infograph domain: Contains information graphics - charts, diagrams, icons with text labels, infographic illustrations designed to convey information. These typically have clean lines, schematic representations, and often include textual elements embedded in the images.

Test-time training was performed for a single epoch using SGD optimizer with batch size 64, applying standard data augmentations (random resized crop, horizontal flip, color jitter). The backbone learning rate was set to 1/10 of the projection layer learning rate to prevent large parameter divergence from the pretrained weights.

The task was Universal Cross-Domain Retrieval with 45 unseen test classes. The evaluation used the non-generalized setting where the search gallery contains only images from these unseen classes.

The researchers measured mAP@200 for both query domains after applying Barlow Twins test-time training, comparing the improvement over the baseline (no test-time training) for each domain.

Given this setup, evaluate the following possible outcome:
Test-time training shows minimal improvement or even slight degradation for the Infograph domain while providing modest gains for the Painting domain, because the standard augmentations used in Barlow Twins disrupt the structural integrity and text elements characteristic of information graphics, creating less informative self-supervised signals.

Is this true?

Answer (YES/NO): NO